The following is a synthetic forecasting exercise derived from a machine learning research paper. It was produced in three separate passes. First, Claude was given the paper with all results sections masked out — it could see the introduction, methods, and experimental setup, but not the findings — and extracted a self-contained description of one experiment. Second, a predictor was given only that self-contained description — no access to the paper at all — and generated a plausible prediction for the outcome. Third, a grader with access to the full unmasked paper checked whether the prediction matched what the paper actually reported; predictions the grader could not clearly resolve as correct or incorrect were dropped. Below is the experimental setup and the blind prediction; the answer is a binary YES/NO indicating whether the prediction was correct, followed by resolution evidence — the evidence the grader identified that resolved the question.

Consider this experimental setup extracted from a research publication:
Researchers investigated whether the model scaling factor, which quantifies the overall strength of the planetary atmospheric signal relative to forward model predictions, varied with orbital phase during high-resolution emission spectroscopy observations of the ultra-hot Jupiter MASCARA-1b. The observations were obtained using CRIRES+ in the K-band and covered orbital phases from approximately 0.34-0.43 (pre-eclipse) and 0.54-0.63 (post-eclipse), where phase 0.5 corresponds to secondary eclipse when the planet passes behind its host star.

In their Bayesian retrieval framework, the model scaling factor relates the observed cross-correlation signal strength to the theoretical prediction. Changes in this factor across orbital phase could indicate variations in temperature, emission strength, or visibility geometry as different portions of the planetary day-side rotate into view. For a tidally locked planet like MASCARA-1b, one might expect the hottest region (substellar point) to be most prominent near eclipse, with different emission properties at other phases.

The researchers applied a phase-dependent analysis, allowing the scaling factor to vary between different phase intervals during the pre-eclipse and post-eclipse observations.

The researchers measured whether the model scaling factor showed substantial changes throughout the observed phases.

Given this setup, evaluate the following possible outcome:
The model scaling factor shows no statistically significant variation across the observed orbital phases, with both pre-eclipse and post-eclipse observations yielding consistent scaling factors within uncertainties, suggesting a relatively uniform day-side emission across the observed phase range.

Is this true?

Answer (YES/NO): YES